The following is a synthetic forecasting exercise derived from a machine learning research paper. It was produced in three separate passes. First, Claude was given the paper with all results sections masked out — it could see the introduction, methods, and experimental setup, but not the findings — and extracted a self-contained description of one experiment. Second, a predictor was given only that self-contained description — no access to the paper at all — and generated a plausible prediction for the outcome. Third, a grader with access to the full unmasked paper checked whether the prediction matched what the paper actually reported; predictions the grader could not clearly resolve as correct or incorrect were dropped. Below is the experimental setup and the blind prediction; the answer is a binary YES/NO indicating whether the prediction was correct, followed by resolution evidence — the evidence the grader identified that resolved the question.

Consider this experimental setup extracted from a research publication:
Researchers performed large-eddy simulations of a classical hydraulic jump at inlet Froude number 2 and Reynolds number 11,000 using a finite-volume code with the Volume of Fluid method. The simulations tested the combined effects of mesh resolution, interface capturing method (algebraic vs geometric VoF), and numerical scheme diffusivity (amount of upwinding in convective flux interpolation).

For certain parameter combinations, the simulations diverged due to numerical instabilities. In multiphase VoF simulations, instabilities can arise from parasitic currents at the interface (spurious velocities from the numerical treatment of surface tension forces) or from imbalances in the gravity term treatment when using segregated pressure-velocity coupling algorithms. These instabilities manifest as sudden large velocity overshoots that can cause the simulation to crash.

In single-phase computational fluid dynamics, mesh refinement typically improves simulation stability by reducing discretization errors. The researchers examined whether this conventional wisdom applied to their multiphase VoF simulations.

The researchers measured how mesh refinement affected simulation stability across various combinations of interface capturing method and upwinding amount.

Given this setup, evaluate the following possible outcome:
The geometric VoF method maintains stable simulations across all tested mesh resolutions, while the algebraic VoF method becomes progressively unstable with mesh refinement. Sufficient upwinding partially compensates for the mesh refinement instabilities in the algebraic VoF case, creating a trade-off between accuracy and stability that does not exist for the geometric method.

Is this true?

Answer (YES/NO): NO